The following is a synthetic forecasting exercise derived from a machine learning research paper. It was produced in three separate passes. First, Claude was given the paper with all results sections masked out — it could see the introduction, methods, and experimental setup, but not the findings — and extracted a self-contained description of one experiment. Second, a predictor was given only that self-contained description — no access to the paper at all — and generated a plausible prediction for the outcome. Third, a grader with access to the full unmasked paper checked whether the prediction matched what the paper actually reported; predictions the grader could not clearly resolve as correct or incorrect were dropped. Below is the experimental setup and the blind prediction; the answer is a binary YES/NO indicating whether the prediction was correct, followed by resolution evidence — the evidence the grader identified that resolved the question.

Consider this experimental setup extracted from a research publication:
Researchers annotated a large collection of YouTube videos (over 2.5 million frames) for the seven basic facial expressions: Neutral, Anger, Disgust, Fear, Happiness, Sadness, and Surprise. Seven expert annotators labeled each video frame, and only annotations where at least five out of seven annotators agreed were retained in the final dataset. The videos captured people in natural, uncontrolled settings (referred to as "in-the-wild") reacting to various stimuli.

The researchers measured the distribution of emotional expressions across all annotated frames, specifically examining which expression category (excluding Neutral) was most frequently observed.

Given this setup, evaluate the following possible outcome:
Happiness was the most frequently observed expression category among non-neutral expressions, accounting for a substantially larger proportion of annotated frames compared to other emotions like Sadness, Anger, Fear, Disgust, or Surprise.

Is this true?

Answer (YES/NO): YES